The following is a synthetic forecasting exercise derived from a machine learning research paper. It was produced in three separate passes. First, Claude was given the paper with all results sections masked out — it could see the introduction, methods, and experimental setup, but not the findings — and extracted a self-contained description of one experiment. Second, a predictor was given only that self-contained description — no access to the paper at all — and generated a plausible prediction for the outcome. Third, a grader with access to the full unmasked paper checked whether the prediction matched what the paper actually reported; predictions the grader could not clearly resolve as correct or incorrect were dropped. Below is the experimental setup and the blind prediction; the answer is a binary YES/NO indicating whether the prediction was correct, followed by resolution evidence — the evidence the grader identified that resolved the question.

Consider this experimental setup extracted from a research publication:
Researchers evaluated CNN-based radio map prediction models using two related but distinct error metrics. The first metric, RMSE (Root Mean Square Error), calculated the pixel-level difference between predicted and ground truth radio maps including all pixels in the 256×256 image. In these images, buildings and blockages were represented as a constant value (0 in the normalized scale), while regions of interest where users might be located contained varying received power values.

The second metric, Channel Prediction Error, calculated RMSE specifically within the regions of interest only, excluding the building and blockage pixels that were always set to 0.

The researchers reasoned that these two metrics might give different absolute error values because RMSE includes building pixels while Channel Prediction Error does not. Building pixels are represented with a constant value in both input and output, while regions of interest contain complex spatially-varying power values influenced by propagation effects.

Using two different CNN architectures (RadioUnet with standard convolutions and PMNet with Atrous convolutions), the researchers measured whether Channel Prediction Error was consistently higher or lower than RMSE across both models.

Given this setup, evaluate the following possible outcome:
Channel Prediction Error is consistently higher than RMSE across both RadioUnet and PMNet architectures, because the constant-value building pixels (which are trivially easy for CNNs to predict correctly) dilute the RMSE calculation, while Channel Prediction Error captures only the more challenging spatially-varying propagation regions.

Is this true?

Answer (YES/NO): YES